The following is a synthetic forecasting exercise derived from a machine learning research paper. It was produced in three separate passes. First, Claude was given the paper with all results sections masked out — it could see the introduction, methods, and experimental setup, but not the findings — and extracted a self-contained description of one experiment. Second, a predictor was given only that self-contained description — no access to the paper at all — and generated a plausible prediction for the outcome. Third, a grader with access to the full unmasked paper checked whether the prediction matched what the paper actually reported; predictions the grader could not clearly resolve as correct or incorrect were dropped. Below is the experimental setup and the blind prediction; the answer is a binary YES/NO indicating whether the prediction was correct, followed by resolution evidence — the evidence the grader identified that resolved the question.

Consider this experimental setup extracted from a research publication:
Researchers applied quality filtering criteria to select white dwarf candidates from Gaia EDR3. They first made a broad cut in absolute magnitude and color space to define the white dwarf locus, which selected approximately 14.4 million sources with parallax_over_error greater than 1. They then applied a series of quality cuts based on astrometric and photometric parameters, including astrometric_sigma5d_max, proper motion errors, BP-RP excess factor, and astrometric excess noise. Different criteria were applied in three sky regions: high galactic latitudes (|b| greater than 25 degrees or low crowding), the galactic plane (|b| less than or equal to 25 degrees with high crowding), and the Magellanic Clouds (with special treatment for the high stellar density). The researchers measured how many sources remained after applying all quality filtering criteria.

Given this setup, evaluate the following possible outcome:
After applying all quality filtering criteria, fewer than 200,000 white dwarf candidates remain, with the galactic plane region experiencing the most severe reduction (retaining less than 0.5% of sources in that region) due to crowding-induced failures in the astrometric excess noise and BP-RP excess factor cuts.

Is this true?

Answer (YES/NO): NO